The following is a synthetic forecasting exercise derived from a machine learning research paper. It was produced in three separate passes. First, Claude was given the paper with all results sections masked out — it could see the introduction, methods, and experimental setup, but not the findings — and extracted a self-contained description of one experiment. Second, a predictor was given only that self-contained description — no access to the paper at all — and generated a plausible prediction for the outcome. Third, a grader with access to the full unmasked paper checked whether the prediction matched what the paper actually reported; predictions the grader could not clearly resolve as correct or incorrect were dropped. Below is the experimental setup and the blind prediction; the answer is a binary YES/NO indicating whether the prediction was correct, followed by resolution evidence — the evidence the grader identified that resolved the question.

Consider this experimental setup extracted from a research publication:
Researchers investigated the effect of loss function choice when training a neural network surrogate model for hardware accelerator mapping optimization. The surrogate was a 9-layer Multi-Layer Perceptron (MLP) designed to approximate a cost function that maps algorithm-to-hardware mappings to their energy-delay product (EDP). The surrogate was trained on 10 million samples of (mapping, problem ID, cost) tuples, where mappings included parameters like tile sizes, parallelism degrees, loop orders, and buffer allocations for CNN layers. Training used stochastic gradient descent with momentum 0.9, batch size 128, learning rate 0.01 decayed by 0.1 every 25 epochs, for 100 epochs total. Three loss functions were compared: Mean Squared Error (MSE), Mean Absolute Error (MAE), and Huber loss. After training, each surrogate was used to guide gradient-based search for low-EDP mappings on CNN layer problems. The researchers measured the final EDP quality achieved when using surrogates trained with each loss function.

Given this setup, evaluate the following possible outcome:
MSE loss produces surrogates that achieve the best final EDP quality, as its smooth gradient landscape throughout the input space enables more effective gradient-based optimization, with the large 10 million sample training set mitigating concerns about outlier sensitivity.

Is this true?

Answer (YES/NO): NO